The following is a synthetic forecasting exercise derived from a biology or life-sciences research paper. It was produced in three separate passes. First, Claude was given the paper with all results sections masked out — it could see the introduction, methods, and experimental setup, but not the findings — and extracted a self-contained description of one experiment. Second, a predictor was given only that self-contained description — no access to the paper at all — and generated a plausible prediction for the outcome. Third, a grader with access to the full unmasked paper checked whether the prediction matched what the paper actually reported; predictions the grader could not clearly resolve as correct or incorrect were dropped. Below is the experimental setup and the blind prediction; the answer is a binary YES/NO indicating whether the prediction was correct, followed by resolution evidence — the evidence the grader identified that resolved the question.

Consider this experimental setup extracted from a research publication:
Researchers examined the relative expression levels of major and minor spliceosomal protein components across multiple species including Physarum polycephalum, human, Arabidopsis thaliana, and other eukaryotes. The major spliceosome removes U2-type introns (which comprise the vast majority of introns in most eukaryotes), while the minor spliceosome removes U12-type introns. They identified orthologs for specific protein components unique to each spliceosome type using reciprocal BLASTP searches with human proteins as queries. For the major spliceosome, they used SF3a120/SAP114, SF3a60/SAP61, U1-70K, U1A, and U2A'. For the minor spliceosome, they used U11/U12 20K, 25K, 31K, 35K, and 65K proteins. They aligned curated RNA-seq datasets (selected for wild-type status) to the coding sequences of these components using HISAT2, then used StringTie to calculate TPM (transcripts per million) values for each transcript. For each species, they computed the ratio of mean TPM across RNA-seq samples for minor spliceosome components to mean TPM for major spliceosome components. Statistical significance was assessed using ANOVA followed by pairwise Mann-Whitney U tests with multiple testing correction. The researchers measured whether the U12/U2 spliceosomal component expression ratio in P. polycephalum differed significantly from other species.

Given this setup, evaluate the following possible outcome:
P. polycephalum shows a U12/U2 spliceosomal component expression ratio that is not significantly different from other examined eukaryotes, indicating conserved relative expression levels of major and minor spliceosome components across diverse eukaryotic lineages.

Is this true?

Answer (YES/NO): NO